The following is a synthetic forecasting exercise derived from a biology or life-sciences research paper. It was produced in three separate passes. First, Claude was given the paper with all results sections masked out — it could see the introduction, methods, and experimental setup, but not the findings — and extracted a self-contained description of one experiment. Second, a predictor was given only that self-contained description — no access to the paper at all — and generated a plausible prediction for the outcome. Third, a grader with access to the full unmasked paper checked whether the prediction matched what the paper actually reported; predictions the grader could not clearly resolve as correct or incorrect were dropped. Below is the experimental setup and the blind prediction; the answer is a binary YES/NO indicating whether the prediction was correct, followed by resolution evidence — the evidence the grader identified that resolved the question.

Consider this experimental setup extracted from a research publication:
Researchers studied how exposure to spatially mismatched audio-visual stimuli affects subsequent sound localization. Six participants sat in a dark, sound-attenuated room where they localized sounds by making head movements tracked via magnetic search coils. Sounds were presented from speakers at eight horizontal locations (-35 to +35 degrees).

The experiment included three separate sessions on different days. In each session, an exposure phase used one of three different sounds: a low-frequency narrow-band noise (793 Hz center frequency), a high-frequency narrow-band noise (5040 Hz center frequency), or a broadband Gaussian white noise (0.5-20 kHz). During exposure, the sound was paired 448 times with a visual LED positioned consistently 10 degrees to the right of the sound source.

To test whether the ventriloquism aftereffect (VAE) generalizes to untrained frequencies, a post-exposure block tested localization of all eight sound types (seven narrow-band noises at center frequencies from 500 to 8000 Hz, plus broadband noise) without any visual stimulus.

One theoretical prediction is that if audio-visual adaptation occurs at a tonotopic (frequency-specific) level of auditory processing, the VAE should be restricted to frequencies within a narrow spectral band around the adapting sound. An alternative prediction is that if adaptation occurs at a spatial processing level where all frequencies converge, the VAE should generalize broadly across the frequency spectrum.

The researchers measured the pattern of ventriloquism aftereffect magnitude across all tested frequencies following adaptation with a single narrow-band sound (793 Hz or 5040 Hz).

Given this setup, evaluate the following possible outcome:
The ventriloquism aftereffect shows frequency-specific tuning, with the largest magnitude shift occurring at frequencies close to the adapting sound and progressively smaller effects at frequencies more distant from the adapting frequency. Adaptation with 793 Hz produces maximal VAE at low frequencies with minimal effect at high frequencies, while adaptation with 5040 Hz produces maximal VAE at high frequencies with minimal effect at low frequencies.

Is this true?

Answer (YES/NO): NO